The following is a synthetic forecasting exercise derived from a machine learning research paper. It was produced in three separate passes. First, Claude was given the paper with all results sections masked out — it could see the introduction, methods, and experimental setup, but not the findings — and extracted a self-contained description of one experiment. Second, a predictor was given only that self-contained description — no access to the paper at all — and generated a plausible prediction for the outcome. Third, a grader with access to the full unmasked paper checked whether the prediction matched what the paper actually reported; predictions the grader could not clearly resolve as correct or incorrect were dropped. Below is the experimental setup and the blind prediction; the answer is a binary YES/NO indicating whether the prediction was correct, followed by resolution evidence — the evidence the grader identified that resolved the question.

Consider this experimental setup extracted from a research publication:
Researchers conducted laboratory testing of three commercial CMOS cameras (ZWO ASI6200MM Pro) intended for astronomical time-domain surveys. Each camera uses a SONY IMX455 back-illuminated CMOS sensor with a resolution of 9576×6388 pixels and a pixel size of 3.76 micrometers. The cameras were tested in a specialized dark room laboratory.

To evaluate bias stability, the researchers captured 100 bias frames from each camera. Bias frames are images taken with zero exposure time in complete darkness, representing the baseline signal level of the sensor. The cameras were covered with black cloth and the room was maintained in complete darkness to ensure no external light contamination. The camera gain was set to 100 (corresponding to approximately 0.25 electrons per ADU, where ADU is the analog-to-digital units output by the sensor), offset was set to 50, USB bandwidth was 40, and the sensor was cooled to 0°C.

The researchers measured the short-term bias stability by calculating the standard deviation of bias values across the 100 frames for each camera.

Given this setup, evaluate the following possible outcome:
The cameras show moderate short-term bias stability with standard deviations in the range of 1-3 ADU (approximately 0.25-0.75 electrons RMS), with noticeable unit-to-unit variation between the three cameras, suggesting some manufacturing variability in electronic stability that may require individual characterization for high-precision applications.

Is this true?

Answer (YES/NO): NO